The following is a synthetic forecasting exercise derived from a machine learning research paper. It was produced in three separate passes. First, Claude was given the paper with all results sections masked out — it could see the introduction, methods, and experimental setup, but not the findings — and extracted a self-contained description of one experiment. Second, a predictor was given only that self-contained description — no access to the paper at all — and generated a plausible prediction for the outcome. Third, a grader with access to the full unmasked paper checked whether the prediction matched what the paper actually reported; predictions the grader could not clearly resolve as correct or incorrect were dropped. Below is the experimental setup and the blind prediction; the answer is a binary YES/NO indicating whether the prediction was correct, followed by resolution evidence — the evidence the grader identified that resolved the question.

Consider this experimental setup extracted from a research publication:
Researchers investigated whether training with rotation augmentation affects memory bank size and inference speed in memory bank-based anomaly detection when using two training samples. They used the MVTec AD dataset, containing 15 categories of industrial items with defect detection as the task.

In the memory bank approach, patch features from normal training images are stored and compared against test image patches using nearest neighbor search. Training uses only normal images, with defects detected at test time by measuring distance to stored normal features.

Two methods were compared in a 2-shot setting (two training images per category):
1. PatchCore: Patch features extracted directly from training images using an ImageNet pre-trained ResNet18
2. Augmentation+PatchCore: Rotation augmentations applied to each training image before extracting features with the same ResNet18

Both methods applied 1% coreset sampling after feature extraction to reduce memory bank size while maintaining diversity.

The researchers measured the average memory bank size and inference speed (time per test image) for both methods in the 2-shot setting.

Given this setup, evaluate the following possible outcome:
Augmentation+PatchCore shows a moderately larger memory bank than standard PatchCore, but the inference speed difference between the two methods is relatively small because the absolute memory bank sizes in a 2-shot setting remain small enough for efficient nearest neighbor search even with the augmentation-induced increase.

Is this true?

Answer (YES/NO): NO